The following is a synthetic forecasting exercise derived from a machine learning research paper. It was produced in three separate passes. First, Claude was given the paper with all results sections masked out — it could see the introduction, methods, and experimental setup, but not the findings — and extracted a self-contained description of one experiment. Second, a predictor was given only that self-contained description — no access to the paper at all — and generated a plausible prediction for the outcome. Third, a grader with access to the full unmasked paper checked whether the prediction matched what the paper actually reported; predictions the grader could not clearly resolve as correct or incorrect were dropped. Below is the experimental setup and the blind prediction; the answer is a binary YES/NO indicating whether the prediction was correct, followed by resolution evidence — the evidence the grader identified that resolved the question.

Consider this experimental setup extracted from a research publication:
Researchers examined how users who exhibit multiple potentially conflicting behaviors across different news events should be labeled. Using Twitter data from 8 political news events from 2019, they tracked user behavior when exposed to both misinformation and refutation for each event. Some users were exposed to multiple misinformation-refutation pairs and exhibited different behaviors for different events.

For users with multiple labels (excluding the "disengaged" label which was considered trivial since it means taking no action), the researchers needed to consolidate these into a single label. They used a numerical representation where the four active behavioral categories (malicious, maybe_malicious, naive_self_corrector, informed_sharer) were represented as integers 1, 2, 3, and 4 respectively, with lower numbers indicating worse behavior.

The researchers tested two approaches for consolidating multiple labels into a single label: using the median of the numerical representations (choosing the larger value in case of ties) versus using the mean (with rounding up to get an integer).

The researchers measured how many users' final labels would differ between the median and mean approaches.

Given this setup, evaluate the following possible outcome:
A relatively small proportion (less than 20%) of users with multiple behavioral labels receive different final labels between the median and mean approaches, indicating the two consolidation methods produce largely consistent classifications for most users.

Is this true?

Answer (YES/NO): YES